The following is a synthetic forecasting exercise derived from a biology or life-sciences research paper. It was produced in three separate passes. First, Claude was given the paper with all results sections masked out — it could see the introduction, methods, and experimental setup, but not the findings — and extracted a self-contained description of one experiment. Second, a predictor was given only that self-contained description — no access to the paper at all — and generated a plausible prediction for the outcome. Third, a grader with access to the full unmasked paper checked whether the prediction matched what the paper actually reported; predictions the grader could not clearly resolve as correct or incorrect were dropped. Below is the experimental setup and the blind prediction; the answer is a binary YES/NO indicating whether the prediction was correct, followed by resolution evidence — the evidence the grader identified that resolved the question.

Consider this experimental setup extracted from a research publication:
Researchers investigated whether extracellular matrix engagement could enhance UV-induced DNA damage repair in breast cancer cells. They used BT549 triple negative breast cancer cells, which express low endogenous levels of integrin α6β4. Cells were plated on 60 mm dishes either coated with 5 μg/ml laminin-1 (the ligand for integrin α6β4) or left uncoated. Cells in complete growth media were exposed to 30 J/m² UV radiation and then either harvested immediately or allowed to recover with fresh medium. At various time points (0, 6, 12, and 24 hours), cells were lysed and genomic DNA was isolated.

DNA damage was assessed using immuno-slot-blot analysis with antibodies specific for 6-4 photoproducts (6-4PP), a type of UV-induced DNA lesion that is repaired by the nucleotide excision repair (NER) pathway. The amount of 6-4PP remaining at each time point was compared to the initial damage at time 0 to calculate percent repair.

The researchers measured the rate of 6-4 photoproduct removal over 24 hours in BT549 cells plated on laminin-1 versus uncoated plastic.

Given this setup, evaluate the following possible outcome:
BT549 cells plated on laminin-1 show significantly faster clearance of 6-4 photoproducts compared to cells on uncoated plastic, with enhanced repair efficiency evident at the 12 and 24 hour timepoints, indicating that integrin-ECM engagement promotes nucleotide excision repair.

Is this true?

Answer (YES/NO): NO